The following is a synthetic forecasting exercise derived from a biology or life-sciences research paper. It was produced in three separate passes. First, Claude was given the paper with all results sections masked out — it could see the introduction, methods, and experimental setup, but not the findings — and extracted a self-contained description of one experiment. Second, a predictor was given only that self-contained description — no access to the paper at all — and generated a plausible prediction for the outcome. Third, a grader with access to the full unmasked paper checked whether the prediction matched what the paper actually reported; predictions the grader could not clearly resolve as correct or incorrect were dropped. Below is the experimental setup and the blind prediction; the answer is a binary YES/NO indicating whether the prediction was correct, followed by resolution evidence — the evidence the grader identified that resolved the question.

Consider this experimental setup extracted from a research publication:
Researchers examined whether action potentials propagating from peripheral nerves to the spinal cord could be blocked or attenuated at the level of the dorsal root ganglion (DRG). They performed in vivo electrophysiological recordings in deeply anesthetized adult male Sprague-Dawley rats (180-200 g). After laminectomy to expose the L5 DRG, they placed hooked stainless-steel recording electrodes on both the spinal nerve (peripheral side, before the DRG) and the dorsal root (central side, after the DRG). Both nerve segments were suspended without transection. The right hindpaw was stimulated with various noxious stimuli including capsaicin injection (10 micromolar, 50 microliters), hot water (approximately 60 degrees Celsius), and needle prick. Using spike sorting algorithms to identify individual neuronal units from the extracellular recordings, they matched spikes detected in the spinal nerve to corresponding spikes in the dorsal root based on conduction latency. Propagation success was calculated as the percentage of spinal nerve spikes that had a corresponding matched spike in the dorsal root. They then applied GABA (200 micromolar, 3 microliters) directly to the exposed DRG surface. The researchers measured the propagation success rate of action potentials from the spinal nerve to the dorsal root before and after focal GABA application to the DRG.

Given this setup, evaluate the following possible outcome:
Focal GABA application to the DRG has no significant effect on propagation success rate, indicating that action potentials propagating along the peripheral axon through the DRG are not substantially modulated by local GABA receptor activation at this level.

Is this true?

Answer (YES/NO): NO